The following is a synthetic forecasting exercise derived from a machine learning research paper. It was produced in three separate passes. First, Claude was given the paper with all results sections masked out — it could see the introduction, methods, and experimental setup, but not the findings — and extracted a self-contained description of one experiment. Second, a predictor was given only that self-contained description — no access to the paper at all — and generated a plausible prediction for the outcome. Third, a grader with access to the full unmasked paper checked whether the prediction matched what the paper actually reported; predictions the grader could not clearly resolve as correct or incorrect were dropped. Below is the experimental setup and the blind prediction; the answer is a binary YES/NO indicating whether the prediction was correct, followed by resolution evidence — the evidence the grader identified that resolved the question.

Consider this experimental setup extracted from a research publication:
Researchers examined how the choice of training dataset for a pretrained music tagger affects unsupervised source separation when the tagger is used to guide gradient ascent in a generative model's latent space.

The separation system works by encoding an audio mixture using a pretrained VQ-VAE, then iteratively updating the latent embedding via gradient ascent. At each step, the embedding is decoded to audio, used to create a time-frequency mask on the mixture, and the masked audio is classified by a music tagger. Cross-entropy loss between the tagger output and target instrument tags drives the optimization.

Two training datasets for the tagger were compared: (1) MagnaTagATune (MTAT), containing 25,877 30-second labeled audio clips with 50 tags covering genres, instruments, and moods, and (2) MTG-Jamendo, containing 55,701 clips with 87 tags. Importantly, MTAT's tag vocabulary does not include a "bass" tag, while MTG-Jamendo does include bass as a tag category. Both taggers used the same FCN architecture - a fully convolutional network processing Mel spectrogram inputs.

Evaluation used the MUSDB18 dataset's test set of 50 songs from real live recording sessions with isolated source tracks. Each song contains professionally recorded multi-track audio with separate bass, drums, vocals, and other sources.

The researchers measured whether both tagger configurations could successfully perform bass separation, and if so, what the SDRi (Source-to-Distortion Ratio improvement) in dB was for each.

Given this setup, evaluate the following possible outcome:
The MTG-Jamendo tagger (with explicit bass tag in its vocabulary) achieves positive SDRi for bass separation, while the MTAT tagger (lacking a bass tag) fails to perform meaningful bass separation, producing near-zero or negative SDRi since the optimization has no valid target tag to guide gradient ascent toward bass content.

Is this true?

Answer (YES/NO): NO